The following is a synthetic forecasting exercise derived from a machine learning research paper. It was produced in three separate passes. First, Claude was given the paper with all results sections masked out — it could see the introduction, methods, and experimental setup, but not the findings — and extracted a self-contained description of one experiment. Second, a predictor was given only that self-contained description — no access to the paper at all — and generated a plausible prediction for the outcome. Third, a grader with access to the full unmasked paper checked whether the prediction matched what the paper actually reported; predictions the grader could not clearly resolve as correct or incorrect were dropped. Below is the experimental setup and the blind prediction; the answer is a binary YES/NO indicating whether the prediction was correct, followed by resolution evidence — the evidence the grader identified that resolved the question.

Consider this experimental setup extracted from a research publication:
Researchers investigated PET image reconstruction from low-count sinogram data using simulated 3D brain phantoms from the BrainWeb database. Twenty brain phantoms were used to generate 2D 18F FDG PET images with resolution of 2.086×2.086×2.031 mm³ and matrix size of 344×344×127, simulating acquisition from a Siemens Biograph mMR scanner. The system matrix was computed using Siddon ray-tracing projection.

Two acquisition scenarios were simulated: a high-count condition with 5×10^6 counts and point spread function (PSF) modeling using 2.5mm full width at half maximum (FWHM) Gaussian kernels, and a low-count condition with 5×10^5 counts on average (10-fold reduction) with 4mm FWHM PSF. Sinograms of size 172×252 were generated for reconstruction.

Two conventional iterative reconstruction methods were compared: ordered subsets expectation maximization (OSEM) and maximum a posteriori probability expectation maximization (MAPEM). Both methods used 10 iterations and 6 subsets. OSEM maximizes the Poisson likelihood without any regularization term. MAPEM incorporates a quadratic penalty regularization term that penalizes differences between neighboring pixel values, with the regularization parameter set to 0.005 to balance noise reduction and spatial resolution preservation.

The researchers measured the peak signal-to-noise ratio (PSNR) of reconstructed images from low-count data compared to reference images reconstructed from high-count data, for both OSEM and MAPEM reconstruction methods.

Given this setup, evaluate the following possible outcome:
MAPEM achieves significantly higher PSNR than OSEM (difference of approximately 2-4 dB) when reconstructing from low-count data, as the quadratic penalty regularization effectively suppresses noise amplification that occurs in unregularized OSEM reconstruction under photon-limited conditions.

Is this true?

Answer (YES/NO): YES